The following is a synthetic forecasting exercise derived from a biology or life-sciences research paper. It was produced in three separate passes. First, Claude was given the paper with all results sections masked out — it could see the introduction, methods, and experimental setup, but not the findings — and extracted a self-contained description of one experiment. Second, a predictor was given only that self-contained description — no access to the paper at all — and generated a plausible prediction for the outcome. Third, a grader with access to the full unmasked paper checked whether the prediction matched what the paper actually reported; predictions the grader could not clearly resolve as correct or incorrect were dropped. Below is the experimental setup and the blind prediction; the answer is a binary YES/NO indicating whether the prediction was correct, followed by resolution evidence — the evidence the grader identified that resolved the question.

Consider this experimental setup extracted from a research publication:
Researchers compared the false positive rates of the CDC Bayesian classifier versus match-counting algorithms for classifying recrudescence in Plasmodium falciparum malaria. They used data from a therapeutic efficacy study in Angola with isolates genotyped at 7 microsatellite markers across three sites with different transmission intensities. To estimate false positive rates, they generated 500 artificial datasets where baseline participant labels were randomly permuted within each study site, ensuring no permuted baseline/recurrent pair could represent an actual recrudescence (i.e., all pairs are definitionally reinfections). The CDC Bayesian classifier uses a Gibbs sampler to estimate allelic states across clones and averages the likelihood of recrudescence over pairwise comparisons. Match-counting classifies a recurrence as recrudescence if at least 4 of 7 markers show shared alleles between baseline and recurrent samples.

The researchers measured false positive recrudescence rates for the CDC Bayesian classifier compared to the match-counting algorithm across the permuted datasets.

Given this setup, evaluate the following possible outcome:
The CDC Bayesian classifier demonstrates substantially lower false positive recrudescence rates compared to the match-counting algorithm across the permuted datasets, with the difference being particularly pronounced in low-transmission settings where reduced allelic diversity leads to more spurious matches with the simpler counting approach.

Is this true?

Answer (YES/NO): NO